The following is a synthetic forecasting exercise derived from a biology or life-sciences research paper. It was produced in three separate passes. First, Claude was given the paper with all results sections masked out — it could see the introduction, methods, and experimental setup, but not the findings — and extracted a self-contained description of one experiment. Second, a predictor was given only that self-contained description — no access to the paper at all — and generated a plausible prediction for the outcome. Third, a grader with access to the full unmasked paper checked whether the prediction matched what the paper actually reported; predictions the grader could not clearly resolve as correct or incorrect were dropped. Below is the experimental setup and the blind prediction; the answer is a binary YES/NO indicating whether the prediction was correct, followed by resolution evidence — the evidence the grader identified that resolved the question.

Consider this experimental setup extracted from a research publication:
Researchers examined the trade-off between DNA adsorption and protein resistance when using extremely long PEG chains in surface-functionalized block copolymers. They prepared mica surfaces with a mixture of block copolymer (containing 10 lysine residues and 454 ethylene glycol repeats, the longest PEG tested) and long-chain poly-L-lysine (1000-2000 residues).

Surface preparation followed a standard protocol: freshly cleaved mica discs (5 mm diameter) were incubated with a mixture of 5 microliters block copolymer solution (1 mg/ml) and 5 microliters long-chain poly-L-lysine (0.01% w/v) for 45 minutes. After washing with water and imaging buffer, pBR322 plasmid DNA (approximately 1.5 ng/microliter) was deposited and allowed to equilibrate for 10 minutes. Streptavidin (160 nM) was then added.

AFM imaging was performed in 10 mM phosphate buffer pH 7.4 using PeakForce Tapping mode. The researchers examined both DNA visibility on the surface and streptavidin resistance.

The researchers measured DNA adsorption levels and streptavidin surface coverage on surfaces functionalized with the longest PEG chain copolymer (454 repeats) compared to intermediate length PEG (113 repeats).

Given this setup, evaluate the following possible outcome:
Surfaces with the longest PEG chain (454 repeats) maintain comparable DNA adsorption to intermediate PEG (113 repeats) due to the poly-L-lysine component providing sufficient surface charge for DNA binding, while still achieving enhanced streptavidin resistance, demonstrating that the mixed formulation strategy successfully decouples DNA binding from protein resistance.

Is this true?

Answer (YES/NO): NO